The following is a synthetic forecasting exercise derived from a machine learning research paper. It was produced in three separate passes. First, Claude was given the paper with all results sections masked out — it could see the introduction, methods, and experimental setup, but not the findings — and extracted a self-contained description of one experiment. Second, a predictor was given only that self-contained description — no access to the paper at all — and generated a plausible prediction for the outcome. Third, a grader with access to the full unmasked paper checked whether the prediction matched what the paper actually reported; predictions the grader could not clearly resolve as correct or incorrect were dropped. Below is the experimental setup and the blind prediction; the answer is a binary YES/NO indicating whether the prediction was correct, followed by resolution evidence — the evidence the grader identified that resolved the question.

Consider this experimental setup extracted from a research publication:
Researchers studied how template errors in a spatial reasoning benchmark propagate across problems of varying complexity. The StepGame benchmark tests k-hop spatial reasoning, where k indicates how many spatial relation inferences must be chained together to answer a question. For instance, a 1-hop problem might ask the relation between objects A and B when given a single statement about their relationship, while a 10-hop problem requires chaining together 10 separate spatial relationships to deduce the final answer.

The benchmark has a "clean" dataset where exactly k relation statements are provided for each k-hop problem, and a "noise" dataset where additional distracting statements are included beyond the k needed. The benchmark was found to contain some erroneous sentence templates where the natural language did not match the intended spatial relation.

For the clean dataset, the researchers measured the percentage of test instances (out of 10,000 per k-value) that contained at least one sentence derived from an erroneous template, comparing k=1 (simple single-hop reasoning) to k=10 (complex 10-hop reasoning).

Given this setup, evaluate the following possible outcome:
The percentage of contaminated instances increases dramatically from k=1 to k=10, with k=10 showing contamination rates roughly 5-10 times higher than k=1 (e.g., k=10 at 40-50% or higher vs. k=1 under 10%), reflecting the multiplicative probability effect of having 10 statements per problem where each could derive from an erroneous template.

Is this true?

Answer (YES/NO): YES